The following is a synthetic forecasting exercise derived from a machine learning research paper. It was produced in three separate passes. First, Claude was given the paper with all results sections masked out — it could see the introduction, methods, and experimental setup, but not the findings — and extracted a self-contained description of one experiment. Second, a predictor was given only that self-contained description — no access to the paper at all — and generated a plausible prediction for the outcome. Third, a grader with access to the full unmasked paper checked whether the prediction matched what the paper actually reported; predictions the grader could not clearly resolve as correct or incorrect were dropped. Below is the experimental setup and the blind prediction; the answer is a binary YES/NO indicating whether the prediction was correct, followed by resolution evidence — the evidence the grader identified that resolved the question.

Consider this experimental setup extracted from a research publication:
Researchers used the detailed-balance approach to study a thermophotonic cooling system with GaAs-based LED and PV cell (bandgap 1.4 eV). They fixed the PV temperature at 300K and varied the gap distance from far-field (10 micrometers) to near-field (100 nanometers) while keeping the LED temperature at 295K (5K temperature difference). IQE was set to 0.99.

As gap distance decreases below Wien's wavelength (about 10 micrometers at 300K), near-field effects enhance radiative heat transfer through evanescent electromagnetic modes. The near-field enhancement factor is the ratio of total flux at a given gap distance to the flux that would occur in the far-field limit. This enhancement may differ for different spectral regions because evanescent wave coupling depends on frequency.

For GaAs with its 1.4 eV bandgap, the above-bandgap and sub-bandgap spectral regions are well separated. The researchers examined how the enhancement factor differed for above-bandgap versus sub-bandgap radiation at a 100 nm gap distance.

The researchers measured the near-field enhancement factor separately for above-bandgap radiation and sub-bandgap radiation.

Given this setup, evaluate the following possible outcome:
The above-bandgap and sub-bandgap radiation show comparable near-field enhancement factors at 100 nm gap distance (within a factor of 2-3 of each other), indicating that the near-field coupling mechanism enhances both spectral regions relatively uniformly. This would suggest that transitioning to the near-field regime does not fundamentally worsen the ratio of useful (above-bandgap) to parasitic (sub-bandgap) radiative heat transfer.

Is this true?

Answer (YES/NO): NO